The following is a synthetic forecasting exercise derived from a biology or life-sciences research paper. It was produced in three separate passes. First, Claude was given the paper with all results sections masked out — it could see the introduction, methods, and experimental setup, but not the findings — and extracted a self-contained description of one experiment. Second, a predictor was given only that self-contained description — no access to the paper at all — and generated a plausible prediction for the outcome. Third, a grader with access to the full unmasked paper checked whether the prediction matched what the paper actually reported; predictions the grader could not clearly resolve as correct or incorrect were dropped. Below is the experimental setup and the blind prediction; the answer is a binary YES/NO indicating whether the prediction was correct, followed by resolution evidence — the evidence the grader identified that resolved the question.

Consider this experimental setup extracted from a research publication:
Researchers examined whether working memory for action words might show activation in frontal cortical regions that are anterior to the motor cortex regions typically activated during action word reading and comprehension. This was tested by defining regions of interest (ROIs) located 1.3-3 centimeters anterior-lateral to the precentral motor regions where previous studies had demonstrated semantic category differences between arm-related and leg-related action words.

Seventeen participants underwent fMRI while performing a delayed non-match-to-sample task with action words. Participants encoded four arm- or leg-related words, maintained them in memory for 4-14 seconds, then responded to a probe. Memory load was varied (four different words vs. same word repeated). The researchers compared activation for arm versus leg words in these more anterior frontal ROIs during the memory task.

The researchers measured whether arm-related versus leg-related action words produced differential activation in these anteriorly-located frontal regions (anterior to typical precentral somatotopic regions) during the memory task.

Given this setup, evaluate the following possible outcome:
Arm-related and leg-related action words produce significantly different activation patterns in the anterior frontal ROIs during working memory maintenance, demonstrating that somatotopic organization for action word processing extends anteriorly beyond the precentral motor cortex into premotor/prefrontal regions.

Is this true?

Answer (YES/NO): NO